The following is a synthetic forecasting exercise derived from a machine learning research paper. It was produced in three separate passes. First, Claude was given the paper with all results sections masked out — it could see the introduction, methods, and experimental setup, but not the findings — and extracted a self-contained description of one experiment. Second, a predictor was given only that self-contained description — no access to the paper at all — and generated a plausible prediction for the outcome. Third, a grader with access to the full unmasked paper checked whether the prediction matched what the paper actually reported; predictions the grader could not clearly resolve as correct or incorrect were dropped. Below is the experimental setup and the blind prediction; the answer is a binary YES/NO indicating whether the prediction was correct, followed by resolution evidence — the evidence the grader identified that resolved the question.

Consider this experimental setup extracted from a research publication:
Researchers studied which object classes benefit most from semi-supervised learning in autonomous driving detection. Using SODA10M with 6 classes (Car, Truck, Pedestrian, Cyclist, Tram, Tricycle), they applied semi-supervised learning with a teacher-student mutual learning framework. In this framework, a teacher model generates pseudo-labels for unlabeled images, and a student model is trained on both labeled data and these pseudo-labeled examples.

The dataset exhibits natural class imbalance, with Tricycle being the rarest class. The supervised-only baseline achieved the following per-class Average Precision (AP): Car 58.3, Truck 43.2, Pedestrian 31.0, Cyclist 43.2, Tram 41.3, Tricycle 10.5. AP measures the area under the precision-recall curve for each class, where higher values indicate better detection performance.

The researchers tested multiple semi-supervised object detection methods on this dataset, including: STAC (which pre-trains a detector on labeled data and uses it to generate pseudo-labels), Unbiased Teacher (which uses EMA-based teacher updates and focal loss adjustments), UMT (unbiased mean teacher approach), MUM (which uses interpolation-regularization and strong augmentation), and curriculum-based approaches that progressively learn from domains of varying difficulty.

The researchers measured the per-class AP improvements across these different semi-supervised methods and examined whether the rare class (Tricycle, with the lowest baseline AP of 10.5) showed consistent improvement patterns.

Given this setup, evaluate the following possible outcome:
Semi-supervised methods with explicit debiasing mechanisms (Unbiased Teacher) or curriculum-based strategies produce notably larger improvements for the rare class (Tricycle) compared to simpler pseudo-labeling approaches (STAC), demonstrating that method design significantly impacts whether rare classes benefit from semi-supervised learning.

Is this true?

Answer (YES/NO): NO